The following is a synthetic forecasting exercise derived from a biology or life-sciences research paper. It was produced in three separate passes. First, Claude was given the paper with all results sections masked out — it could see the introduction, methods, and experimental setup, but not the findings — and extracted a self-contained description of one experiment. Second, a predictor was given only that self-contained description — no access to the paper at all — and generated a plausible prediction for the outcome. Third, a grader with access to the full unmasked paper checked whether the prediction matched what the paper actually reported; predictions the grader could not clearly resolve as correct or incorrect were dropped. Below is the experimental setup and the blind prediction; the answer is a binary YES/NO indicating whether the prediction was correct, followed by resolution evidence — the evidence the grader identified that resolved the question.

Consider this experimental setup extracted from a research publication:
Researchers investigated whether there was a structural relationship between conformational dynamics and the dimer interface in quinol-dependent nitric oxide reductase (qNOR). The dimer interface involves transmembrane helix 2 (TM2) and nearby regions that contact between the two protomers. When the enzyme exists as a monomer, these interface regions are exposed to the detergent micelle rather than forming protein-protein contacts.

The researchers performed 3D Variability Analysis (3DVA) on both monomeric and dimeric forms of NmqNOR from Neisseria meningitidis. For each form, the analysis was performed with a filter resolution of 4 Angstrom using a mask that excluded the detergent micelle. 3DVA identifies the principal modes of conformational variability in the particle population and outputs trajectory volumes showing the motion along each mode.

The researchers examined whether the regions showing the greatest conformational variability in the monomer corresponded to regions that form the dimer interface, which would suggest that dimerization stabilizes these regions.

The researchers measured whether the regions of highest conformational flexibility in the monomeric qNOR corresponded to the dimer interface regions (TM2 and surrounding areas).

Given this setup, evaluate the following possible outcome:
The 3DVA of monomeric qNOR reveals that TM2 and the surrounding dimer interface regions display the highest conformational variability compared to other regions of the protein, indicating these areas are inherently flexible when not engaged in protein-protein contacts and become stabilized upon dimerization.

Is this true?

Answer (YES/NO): NO